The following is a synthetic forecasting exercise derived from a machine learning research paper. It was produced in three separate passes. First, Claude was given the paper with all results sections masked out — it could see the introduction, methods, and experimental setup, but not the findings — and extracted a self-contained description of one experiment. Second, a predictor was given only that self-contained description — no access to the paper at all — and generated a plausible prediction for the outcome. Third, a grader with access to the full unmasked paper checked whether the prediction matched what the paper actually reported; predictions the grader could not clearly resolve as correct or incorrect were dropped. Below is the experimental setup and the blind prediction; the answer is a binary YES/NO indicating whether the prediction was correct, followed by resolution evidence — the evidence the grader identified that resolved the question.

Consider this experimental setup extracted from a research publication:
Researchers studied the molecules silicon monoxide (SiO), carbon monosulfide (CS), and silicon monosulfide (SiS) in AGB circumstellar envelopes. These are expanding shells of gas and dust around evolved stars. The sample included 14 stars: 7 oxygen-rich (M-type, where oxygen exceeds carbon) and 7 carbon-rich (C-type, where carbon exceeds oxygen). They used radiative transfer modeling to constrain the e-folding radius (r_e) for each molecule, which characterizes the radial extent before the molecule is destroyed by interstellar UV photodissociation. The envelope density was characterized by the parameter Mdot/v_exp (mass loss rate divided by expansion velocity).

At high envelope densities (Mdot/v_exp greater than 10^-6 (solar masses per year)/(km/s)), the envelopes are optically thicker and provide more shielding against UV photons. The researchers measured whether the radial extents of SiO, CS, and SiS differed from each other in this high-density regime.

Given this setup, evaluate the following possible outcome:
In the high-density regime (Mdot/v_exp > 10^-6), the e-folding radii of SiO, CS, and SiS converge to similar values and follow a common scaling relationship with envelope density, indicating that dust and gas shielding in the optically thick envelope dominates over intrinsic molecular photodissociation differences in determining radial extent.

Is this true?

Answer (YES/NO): YES